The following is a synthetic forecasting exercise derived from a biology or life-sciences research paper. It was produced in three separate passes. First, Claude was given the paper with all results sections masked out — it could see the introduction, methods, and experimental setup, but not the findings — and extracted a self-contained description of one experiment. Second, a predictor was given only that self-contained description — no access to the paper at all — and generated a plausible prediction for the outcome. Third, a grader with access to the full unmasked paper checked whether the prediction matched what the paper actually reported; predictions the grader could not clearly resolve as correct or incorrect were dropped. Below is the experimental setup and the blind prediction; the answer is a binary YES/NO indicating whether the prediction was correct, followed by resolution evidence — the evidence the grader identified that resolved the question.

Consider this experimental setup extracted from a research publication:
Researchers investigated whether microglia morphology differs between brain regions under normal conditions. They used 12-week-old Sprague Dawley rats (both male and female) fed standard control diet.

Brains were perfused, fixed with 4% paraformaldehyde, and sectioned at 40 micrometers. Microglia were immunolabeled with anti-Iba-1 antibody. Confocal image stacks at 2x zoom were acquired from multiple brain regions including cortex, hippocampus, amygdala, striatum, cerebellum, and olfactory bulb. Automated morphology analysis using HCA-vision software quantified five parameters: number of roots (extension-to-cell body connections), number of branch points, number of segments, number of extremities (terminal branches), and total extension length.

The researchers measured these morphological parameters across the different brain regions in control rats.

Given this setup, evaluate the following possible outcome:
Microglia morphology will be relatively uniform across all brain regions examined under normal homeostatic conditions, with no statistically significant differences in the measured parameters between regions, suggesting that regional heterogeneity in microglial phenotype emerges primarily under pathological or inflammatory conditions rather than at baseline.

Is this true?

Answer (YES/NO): NO